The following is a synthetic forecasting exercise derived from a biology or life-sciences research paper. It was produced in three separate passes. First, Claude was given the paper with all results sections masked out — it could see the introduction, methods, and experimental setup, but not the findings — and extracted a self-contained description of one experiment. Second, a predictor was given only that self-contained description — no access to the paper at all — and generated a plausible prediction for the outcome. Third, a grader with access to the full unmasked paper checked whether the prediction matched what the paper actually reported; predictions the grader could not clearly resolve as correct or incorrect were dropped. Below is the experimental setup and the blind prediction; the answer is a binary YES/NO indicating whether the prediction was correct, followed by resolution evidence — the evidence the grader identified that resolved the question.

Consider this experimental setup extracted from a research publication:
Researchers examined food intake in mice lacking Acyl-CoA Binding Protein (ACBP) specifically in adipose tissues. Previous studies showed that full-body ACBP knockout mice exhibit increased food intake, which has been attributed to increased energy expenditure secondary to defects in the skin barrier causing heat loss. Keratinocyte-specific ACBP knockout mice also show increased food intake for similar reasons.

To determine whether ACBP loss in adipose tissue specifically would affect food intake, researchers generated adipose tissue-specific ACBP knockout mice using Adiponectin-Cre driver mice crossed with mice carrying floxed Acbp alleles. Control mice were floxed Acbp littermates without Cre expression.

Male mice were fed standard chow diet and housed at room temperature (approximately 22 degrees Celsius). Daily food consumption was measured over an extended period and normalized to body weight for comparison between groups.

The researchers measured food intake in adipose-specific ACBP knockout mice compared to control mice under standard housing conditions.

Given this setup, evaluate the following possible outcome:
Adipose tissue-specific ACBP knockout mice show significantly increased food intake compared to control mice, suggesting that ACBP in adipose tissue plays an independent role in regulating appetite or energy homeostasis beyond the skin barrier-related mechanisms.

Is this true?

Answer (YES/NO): NO